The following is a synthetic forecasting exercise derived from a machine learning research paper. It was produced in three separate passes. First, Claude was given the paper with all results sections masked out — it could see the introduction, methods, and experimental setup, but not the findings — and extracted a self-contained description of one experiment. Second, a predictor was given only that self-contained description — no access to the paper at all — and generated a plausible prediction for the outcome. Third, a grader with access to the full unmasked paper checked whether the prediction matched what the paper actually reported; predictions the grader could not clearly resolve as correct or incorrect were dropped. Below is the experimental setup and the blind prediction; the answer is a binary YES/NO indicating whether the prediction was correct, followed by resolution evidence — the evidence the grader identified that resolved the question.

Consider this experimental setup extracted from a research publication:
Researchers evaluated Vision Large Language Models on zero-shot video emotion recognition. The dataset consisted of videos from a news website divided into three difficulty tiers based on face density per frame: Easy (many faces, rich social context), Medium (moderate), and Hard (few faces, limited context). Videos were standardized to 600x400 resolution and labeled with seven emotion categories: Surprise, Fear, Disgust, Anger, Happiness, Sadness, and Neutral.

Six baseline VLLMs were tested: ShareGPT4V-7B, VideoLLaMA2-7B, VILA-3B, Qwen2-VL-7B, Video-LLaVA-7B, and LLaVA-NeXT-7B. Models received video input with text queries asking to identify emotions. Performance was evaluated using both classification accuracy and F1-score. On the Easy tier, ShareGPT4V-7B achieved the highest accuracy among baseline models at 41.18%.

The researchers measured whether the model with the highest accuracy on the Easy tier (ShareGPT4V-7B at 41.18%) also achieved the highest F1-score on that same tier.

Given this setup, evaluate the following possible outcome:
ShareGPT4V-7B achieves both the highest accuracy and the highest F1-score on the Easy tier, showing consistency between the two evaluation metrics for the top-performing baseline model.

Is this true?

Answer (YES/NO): NO